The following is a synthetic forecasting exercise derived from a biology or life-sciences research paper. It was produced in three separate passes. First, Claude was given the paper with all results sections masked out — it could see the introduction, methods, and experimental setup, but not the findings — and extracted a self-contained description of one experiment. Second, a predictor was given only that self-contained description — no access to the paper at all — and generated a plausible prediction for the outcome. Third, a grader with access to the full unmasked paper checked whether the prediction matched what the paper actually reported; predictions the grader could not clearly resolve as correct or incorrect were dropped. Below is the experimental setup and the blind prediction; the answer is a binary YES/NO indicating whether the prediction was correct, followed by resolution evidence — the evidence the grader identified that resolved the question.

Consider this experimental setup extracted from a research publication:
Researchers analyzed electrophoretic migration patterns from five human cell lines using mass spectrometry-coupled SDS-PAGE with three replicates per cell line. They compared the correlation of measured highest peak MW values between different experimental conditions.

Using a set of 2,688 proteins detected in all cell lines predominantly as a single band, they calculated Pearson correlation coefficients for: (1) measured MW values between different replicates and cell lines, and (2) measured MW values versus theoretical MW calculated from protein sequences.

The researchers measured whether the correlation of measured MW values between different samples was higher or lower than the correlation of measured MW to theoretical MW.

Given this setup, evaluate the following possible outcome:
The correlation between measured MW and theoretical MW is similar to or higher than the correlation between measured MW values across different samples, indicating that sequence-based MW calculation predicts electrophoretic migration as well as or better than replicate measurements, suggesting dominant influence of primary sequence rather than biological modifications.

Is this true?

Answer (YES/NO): NO